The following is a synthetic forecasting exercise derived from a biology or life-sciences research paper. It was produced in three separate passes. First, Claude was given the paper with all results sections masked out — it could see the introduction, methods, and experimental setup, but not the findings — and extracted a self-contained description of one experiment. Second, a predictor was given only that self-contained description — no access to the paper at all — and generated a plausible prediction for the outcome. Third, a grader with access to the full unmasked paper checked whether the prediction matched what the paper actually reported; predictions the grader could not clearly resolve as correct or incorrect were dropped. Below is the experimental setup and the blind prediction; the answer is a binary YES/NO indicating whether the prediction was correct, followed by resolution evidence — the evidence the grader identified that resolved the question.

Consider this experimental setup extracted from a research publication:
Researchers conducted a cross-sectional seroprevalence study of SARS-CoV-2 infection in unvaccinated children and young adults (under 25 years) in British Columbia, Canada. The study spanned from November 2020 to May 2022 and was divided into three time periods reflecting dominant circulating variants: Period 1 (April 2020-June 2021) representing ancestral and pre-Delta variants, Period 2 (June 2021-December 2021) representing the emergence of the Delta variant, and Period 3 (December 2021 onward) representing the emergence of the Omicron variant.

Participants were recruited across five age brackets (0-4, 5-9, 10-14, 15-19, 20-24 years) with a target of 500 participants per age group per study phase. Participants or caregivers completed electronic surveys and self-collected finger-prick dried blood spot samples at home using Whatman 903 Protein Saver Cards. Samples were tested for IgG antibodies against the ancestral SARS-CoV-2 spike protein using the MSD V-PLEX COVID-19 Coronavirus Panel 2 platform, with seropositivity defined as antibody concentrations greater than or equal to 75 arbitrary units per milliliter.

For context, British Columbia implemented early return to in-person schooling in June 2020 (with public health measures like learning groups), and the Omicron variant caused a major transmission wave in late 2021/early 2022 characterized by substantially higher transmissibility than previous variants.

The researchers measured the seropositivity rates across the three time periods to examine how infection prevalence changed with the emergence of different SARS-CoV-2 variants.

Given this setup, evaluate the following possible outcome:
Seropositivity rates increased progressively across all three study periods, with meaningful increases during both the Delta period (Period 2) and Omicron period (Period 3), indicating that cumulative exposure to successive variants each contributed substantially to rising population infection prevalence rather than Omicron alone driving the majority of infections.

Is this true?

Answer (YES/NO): NO